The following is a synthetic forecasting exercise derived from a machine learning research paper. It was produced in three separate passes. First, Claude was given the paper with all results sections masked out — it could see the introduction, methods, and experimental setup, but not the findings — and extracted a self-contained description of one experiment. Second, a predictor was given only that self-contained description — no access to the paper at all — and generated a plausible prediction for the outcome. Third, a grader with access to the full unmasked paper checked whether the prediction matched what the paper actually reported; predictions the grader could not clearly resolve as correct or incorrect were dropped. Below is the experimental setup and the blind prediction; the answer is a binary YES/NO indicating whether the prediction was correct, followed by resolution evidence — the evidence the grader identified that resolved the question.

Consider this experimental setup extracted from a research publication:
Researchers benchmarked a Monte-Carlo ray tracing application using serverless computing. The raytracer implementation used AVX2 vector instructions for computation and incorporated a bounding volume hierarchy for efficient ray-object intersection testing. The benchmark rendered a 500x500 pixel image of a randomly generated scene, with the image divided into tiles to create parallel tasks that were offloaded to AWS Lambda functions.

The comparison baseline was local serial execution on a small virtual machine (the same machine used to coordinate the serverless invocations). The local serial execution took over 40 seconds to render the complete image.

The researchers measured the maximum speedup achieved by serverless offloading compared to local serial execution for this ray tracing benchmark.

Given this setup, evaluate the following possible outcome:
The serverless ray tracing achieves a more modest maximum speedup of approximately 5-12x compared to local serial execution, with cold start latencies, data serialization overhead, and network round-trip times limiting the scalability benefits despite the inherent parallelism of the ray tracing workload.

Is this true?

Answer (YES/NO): NO